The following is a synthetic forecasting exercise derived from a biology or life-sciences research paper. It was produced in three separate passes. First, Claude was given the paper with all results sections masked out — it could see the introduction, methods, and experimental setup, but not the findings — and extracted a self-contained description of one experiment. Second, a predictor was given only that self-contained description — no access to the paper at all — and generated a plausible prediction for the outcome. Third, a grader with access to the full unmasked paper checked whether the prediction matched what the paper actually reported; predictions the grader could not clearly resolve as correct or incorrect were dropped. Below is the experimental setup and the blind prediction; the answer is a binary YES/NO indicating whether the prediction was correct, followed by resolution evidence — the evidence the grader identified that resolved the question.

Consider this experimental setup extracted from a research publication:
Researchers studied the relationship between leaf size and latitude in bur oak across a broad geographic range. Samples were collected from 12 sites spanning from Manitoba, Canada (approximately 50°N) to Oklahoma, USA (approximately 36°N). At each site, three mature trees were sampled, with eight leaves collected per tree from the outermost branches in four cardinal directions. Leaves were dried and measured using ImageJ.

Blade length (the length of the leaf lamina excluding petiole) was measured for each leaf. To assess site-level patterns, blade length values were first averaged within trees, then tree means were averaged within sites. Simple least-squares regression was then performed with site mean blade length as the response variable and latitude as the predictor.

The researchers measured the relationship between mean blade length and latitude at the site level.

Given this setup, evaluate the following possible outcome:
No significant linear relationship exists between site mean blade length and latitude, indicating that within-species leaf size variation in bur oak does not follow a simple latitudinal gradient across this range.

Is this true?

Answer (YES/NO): NO